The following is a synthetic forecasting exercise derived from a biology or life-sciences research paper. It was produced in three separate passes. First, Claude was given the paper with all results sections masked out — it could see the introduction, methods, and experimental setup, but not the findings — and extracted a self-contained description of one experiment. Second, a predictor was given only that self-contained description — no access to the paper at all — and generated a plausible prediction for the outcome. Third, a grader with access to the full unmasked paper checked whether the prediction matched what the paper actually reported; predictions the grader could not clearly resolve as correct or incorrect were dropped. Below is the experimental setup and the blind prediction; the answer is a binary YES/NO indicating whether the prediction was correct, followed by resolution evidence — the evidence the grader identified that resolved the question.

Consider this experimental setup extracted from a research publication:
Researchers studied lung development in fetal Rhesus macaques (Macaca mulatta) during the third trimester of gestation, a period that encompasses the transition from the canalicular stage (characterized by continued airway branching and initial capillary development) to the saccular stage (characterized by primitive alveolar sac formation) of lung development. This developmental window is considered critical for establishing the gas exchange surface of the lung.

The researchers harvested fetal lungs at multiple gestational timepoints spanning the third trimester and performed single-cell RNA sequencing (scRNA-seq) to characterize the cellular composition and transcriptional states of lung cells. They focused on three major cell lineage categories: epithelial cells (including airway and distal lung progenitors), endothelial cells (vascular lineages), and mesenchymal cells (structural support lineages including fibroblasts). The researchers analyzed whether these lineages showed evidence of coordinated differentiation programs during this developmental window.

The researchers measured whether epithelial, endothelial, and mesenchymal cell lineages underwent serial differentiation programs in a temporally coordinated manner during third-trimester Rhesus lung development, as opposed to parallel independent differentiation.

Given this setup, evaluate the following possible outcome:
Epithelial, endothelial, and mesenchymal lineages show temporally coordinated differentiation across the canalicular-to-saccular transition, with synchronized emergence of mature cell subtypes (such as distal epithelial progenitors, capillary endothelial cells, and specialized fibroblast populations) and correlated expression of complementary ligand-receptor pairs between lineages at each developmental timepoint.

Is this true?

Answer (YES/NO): YES